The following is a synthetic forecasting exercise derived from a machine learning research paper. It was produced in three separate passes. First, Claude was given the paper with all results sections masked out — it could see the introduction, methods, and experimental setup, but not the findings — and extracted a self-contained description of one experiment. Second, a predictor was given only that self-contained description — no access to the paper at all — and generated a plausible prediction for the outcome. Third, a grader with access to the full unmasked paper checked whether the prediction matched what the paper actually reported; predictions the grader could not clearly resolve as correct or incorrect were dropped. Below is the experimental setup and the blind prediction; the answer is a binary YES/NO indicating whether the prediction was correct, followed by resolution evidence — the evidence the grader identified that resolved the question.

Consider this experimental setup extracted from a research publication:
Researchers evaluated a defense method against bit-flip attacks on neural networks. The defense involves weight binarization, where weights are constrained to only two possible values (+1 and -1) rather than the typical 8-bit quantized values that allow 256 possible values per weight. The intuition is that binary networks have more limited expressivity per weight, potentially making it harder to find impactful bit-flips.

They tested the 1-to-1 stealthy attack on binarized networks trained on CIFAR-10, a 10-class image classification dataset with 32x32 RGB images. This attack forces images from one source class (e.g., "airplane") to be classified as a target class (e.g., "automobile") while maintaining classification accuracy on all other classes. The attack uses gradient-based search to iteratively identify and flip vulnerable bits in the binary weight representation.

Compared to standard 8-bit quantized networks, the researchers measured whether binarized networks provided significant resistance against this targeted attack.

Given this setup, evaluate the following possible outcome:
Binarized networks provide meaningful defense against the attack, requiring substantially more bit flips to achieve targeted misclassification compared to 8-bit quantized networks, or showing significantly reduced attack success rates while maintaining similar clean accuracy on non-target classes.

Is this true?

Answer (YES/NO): NO